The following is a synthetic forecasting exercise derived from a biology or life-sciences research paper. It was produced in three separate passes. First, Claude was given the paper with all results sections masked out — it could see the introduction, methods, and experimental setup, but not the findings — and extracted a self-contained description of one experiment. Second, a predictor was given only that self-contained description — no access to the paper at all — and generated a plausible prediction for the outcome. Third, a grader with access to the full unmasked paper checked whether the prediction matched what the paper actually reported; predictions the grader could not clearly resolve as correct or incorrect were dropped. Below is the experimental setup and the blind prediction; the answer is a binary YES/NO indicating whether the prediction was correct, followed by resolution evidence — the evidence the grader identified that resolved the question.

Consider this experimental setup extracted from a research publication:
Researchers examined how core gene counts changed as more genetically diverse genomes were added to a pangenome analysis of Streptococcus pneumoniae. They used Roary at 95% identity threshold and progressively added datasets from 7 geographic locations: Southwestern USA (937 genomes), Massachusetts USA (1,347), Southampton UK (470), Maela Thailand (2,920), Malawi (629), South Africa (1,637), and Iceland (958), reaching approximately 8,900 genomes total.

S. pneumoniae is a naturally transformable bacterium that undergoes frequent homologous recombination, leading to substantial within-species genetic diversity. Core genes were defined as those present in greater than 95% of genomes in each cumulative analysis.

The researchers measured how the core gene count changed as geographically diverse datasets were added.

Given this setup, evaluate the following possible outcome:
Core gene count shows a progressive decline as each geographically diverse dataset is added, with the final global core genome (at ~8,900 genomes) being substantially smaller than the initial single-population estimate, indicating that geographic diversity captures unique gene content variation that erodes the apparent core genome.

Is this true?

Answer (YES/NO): YES